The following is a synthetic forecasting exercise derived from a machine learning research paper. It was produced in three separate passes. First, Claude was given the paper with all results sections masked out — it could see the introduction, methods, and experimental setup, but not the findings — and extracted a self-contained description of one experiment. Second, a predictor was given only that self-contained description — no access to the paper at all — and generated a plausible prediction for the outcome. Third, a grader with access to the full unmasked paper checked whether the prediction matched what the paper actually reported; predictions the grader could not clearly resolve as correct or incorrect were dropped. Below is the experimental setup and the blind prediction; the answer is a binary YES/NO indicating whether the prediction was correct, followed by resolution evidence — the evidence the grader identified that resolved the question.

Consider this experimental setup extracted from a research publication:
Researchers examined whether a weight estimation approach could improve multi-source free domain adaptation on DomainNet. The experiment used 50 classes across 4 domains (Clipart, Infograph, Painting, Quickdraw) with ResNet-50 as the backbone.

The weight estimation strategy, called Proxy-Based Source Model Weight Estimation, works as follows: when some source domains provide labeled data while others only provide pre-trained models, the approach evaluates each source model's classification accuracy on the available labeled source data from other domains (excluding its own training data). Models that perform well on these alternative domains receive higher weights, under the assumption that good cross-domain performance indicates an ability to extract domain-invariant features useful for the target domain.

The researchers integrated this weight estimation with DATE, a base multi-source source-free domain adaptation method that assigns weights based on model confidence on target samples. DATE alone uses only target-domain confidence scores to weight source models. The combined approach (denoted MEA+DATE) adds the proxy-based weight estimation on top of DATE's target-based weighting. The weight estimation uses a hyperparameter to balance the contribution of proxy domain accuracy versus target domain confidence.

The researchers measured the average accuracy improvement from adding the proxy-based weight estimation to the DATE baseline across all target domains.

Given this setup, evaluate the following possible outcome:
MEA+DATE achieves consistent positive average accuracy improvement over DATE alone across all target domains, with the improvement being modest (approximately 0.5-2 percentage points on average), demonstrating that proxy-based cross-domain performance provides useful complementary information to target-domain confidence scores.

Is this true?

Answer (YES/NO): YES